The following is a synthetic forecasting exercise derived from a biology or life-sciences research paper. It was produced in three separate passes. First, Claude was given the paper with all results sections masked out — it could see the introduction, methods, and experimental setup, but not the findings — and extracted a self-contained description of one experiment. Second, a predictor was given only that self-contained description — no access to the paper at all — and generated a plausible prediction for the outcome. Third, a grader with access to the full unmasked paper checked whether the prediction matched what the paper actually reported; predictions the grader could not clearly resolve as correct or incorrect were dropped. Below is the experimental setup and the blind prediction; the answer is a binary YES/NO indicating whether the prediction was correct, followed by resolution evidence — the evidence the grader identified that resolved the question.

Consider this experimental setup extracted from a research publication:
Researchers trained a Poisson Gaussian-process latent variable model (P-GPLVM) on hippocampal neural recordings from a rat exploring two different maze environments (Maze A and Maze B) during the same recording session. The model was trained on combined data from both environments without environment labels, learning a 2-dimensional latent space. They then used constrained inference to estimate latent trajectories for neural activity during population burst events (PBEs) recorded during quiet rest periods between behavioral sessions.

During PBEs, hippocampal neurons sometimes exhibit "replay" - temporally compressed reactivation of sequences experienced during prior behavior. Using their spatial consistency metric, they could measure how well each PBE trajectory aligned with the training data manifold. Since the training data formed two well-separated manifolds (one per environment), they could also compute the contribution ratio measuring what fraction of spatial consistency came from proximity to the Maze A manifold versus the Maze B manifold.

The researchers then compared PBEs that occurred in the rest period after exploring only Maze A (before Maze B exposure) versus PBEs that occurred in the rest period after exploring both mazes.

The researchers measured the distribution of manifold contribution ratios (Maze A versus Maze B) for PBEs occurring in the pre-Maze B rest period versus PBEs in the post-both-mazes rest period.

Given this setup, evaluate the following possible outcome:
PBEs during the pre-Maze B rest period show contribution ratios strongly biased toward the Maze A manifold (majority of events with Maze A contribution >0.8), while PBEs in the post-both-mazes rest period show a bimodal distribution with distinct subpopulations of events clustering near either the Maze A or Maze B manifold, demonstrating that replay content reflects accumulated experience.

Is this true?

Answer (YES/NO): NO